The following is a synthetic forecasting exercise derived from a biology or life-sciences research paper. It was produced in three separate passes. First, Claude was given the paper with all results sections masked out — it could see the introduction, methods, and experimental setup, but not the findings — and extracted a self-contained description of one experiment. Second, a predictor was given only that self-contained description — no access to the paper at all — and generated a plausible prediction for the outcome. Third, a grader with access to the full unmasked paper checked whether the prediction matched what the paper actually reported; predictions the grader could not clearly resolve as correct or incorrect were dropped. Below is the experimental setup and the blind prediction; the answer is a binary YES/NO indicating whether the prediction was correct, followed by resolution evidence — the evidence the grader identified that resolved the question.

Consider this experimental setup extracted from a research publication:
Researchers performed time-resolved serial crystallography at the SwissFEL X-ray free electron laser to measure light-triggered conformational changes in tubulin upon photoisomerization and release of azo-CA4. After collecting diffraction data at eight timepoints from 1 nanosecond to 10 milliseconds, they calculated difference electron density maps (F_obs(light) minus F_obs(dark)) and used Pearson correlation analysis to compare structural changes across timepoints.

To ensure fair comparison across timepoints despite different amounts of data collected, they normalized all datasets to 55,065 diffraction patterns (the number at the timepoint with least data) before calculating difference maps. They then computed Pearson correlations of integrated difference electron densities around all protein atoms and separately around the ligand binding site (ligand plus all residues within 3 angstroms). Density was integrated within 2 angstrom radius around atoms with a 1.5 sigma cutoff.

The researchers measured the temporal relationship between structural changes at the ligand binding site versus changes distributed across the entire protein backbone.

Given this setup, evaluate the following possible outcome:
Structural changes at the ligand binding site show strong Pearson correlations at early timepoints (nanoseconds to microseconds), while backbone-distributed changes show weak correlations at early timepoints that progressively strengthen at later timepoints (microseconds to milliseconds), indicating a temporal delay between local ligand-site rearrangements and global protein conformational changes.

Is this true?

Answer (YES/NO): NO